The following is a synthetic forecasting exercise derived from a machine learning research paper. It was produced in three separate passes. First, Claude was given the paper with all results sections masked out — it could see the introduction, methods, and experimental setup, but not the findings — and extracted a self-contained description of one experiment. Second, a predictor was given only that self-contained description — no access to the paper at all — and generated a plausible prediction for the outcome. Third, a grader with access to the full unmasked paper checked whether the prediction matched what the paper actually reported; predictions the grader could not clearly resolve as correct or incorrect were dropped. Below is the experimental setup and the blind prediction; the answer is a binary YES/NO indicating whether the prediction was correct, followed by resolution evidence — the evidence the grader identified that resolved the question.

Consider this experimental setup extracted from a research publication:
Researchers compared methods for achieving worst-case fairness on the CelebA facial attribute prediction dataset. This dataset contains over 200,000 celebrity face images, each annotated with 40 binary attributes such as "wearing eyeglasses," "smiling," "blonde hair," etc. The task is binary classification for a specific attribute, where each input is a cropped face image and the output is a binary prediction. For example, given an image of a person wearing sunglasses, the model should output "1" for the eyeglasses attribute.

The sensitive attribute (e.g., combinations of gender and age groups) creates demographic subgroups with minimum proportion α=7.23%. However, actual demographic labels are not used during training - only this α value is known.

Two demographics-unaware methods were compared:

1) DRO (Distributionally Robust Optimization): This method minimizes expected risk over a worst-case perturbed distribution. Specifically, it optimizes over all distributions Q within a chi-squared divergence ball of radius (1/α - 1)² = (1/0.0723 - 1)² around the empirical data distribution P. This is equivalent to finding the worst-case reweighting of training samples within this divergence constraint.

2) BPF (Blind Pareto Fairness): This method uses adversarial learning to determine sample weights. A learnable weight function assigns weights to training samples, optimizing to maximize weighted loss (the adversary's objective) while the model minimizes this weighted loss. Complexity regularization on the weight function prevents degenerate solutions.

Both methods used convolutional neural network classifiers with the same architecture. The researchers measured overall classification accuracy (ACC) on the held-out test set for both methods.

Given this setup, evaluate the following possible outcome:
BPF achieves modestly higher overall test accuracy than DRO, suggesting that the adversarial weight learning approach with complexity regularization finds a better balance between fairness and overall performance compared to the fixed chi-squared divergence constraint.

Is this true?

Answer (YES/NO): NO